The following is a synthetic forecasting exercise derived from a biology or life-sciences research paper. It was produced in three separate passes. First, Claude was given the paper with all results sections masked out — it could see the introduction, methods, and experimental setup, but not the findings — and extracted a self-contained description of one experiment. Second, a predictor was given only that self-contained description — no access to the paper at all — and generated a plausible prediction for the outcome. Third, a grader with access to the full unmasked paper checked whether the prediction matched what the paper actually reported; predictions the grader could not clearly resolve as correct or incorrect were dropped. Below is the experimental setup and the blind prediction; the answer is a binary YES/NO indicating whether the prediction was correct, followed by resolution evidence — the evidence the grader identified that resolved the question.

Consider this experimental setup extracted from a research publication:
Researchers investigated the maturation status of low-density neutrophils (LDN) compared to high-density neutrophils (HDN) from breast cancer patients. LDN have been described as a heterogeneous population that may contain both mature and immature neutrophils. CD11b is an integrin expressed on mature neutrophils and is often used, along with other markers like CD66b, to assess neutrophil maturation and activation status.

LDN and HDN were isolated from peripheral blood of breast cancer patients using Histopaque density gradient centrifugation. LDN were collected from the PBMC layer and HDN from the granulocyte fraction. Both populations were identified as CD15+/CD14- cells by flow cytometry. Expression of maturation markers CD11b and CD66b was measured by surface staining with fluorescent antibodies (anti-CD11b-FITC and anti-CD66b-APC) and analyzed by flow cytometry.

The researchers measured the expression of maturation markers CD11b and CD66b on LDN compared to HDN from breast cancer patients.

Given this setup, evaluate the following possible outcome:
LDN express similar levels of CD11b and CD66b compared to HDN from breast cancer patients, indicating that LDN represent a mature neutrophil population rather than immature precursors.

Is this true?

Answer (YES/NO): NO